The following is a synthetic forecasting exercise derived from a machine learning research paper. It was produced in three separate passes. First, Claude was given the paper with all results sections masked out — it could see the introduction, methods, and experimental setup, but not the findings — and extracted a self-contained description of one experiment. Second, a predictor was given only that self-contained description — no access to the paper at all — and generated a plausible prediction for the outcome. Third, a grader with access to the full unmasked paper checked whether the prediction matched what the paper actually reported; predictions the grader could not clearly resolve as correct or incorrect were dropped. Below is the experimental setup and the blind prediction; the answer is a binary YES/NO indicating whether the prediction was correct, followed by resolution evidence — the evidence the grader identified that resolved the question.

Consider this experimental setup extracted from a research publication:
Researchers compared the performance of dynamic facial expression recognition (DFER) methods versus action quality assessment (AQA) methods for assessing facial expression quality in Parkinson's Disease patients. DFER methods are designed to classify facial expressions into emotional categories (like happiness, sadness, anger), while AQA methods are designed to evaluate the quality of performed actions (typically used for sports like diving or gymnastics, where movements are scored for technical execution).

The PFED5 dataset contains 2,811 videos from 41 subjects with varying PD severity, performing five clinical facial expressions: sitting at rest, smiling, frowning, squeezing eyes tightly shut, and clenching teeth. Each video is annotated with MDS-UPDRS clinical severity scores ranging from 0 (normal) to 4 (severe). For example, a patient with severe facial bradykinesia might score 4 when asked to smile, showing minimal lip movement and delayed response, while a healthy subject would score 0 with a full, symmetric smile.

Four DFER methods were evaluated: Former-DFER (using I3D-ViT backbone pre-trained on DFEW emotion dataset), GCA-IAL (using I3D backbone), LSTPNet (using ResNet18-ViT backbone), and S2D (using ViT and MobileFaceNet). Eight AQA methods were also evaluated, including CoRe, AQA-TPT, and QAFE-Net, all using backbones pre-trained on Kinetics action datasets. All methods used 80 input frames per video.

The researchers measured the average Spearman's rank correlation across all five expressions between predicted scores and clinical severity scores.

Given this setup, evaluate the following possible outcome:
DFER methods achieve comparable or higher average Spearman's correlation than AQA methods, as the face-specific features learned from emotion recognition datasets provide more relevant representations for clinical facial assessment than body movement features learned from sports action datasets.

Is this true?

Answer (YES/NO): NO